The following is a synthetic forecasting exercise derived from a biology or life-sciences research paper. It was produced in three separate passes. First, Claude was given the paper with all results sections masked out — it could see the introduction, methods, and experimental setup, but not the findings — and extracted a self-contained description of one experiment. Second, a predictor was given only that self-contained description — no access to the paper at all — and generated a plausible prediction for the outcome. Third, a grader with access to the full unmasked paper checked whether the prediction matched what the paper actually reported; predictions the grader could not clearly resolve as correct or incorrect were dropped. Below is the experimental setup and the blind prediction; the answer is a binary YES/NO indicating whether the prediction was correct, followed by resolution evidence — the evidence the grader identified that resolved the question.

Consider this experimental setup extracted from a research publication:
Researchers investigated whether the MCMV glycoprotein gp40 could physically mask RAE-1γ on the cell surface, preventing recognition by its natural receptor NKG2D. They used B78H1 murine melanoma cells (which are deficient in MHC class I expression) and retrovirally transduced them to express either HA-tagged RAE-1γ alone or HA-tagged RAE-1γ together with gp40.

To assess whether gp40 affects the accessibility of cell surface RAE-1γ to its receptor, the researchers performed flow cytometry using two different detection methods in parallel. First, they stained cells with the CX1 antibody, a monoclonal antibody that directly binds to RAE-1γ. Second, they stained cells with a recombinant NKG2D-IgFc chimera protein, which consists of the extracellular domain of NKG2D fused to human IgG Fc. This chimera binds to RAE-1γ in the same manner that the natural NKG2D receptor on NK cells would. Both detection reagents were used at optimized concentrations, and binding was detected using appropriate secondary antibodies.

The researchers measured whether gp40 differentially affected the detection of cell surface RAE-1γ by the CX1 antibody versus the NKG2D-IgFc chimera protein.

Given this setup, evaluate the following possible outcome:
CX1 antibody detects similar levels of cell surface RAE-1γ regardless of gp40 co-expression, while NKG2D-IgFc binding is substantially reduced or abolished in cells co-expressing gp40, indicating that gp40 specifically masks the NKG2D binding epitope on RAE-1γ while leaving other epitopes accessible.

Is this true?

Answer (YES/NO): NO